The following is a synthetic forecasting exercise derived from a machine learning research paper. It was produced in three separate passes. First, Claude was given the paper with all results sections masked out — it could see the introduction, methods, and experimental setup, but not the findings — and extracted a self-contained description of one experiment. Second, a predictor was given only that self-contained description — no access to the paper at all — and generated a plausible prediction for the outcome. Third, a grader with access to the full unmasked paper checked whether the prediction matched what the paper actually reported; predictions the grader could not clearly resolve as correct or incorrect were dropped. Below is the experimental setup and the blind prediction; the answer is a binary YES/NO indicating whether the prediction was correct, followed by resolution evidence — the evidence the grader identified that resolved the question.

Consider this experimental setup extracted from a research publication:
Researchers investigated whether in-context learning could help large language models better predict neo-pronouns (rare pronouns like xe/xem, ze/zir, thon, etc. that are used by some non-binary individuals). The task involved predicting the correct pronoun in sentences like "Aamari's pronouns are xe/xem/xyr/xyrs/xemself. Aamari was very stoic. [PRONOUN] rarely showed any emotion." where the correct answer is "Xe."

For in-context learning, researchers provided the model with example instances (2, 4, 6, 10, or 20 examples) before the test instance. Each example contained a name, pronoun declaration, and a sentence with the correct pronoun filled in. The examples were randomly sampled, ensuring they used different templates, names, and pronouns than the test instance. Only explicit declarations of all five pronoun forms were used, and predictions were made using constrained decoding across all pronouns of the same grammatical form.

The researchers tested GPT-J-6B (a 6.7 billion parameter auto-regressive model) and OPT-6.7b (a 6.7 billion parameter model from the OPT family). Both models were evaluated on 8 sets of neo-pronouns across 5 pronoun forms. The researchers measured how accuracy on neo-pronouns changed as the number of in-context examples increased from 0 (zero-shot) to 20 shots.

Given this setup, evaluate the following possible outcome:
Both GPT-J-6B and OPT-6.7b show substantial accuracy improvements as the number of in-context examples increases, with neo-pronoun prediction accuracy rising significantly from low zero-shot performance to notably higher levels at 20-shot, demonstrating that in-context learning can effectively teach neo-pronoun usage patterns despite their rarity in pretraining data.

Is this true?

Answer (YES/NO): NO